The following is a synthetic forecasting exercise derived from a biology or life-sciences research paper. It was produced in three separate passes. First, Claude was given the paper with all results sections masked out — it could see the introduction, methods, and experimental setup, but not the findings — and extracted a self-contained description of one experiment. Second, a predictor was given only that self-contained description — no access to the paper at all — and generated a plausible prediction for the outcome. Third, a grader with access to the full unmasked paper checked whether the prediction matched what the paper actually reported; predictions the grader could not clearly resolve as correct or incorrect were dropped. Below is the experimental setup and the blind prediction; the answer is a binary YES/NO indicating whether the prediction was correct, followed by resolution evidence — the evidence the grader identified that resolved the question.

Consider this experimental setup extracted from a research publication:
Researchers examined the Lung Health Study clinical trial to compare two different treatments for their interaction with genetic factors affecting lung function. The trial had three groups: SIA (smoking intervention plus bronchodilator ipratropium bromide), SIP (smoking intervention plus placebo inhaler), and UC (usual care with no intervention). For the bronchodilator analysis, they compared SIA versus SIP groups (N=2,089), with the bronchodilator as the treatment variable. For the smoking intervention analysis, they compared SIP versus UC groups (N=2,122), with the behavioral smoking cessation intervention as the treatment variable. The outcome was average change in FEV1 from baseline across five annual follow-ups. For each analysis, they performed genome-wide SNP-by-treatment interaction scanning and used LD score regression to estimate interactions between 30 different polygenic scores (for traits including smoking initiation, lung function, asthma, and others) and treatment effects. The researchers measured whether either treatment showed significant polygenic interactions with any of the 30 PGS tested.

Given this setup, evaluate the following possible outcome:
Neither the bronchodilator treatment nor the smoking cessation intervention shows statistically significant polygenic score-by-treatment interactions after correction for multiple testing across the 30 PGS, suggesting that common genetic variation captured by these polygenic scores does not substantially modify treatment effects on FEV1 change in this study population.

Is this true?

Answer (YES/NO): NO